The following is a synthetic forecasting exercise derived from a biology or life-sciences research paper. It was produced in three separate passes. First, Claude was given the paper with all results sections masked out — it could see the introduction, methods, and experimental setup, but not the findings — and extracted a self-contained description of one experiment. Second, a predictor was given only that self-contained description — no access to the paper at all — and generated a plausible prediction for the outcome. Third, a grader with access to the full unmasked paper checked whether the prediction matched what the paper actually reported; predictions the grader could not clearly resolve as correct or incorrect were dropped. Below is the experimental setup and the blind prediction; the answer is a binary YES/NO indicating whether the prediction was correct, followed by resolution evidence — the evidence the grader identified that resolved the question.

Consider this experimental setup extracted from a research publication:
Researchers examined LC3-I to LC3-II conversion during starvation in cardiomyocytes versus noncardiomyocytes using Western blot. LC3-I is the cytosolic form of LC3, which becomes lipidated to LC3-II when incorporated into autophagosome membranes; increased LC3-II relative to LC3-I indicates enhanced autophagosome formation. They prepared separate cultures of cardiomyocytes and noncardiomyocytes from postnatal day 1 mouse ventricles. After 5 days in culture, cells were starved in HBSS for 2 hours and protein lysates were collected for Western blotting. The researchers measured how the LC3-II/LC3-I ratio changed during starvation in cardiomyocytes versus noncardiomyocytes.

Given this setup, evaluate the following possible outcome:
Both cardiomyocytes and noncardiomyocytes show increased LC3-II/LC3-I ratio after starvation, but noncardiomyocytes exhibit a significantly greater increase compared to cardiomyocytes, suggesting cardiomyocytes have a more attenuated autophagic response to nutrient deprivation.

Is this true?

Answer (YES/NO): NO